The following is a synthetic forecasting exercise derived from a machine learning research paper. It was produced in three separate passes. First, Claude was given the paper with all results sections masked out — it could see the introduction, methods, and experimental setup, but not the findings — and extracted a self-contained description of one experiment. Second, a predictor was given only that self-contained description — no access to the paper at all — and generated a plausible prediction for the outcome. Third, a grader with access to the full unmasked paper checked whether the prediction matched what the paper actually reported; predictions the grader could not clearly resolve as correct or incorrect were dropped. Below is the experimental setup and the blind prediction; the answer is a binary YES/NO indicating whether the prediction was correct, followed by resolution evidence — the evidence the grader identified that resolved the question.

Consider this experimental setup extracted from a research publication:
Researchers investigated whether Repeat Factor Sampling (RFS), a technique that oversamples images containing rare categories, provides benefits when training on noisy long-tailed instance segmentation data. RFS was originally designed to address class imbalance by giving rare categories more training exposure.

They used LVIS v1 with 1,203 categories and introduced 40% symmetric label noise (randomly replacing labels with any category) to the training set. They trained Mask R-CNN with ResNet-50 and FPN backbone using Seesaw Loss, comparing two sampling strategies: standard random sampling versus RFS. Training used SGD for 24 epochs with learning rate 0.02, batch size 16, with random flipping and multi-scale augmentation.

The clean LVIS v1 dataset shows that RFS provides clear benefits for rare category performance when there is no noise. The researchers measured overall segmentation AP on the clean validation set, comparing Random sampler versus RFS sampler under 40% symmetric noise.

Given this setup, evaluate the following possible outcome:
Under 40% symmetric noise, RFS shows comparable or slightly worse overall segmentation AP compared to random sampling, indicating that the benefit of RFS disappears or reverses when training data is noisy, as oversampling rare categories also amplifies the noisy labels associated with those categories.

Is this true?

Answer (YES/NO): NO